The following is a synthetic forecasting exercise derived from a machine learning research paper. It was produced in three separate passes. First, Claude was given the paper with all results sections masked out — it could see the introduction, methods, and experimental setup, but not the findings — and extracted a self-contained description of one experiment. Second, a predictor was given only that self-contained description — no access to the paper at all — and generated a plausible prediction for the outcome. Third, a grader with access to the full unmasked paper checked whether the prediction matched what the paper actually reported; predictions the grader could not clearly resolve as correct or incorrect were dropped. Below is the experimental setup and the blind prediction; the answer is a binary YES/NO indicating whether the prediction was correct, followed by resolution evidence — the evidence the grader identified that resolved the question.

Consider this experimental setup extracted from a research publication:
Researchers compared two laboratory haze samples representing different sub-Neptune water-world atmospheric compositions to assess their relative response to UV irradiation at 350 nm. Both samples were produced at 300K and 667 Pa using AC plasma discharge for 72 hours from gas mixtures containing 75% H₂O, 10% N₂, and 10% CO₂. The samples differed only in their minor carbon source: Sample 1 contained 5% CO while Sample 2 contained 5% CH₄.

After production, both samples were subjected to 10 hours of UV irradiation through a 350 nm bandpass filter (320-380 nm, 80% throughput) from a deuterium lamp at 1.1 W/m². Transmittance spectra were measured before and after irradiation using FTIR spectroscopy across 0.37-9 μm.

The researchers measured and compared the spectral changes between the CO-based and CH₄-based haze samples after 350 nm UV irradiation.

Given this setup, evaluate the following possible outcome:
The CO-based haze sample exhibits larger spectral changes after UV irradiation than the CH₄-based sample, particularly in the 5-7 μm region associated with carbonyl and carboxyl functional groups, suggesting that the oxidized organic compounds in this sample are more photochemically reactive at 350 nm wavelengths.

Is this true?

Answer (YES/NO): NO